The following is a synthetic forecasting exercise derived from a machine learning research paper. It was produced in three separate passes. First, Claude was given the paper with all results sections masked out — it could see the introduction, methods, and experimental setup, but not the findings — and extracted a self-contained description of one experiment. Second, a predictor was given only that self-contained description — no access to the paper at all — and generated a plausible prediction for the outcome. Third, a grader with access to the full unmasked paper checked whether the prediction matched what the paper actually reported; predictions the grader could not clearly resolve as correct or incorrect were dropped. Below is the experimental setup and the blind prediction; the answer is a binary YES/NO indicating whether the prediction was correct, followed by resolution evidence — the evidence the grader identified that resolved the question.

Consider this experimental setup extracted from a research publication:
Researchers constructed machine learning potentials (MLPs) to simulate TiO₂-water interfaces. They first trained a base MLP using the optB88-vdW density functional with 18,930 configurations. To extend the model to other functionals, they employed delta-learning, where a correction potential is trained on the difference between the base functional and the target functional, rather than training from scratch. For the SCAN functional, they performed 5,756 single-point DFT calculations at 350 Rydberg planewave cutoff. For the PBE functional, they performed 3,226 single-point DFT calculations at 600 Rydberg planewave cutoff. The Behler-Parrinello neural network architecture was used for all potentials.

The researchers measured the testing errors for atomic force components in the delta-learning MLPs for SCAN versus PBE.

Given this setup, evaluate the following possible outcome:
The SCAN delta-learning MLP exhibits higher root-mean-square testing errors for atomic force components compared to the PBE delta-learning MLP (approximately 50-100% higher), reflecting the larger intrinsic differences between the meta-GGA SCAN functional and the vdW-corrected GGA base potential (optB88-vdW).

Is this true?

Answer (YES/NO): NO